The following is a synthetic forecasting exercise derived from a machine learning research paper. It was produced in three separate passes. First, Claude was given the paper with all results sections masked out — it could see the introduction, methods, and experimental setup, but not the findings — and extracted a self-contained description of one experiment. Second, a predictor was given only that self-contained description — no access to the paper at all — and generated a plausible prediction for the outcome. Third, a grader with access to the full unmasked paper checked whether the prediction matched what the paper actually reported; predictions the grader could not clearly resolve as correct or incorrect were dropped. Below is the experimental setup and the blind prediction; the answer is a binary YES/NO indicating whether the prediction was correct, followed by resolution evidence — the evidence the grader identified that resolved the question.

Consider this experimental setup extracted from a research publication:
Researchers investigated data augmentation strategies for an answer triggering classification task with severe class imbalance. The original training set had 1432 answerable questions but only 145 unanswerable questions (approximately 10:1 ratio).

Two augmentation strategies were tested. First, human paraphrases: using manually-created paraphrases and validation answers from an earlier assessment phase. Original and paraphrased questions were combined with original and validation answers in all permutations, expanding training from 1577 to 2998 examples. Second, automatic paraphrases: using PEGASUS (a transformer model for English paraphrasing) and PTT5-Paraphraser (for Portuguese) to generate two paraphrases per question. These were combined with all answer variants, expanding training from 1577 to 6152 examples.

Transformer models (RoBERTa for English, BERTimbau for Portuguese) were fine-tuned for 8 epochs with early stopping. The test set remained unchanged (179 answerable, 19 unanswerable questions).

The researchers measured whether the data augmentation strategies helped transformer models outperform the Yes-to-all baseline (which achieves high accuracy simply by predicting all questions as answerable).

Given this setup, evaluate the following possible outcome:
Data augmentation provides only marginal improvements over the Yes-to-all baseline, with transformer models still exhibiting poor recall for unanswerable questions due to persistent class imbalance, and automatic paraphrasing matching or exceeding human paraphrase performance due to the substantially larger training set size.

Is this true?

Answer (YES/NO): NO